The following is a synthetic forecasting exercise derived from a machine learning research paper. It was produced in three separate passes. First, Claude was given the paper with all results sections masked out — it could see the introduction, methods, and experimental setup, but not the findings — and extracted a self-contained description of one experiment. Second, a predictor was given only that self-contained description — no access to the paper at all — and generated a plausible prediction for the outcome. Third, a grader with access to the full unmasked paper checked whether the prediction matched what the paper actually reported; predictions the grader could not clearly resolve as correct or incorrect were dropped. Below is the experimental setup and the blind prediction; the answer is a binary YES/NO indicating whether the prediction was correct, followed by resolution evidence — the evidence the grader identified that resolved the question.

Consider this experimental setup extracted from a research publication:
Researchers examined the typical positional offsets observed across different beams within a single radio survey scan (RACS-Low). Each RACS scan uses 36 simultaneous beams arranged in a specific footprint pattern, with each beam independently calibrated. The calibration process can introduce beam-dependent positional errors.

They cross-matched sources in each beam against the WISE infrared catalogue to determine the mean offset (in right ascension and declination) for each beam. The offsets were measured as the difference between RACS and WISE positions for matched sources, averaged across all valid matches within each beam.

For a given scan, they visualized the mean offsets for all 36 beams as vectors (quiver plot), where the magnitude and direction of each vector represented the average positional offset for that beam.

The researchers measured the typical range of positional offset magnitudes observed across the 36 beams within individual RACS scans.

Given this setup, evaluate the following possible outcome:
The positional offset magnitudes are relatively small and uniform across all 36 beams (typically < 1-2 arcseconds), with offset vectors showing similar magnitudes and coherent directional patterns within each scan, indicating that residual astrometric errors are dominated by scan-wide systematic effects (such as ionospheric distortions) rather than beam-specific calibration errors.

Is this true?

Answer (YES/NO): NO